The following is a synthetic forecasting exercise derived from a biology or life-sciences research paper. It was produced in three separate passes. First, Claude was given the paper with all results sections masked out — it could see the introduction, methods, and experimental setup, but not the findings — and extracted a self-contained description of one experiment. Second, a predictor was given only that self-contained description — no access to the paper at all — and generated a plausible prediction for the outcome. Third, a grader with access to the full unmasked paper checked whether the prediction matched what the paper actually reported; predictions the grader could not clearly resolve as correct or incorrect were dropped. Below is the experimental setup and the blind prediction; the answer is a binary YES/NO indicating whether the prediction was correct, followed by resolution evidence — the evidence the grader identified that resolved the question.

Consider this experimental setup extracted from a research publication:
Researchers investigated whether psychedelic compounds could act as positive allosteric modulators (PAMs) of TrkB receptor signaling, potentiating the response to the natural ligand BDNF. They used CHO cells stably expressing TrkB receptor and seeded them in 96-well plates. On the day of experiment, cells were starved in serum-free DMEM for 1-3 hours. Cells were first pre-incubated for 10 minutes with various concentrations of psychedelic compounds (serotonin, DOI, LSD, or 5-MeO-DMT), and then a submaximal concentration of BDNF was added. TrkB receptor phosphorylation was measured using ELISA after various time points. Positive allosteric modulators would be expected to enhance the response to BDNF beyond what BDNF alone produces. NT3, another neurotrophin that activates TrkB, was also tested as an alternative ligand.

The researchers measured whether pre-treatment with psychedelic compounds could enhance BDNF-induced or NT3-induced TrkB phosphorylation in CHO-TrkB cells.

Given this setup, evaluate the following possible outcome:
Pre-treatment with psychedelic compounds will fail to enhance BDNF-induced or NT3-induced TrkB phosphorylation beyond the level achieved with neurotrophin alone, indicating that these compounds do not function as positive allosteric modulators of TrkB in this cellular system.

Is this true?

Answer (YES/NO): YES